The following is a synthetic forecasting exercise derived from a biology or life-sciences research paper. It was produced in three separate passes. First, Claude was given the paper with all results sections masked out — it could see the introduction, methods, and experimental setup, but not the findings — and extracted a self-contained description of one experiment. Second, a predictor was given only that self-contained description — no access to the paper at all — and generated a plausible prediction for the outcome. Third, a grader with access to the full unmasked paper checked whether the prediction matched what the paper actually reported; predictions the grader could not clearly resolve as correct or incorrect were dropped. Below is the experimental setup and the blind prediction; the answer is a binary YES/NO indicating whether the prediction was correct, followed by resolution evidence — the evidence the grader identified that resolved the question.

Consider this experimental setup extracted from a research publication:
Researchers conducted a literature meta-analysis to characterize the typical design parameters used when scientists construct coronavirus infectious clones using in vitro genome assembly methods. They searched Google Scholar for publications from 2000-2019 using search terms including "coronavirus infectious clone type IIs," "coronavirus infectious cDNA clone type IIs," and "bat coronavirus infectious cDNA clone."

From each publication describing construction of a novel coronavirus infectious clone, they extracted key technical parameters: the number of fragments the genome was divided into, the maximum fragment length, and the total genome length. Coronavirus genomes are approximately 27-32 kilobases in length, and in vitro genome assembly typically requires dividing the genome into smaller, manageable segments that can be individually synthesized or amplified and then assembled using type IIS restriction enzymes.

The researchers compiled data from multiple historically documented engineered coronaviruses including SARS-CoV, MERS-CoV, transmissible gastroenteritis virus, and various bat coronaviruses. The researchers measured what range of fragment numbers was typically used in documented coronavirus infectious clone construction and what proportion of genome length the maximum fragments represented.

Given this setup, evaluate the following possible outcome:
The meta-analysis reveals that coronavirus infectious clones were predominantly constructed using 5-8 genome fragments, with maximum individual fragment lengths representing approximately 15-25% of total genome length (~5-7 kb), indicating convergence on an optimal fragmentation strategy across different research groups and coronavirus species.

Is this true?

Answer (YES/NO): YES